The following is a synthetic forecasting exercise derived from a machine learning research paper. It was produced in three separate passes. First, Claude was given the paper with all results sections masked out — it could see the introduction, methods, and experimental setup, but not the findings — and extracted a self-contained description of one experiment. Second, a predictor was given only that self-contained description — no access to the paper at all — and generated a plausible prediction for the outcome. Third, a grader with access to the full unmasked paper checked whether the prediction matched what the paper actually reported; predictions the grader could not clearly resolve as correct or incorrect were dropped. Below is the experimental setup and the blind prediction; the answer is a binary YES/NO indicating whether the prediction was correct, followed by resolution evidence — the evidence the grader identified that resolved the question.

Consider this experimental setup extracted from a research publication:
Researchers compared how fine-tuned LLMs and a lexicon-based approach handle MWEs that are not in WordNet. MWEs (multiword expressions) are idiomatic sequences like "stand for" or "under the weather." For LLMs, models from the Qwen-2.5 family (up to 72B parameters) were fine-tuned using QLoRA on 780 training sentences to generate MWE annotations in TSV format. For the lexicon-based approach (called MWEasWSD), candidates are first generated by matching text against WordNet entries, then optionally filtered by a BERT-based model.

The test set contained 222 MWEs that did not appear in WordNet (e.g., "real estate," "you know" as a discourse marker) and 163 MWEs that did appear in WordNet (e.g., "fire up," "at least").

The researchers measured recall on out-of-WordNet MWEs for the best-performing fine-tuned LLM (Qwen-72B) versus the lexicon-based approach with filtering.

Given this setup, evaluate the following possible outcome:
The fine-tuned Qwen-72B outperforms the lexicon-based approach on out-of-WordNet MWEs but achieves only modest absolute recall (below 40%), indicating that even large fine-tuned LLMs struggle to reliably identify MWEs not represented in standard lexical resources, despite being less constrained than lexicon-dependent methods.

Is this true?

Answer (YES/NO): NO